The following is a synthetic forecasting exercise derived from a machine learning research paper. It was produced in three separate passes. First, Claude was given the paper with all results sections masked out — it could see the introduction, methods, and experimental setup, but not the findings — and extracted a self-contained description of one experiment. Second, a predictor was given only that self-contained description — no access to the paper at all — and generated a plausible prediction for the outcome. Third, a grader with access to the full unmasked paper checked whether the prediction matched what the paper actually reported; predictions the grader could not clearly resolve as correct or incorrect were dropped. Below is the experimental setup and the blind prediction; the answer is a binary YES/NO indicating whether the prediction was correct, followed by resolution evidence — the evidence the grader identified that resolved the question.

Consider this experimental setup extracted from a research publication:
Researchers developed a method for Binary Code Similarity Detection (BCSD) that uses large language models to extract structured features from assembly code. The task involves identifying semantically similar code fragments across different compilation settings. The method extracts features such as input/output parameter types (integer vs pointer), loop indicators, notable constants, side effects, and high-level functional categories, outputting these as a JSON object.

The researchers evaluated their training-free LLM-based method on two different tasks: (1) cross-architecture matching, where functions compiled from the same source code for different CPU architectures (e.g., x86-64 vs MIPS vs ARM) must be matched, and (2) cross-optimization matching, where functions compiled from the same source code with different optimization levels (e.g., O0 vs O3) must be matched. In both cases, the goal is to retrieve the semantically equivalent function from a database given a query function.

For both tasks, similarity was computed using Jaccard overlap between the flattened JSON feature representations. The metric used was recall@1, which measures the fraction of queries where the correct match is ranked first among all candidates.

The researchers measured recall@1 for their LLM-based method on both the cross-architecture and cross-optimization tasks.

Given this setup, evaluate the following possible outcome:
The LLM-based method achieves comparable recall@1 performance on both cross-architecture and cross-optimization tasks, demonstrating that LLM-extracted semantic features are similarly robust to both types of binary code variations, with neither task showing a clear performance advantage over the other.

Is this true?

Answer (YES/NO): NO